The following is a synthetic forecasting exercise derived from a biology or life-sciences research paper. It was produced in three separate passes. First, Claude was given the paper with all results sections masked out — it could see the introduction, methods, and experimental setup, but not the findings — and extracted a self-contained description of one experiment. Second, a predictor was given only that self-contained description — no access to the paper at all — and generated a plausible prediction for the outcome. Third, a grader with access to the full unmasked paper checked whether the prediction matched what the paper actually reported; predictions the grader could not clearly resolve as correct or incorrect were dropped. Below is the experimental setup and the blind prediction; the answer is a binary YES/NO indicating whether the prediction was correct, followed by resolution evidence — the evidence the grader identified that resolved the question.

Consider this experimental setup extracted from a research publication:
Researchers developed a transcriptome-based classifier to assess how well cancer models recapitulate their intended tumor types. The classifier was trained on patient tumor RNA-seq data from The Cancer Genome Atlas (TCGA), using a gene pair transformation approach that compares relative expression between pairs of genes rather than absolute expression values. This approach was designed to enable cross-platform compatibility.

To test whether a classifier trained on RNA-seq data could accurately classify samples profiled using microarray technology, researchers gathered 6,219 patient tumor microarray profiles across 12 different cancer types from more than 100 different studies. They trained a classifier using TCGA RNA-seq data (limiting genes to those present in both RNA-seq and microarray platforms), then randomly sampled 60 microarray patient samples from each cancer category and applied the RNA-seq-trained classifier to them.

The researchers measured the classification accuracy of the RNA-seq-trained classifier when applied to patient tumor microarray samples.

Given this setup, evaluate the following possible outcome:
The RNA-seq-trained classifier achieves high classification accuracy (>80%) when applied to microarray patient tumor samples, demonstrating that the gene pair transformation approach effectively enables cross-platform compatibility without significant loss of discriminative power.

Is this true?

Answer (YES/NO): YES